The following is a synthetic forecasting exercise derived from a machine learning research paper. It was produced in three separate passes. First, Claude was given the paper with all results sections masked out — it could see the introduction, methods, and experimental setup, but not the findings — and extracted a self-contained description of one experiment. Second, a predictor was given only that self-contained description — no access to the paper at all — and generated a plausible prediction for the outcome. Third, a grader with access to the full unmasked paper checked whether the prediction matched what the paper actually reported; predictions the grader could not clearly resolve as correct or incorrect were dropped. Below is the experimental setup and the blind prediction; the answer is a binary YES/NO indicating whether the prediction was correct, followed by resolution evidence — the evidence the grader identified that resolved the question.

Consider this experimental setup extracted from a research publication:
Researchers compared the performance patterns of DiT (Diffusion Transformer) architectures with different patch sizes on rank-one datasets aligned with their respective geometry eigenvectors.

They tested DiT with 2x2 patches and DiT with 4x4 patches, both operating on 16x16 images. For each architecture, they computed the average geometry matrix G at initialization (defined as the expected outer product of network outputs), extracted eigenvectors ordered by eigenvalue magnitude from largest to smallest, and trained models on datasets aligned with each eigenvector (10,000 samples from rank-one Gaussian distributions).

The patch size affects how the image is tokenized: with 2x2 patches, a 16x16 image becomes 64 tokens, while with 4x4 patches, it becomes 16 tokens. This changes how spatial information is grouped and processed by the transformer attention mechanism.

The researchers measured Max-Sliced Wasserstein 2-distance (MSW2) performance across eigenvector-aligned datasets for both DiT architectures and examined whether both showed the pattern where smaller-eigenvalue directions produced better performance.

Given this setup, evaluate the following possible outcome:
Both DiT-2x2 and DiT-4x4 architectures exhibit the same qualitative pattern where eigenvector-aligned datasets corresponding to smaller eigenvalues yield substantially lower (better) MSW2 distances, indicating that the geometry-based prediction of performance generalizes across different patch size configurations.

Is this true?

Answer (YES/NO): YES